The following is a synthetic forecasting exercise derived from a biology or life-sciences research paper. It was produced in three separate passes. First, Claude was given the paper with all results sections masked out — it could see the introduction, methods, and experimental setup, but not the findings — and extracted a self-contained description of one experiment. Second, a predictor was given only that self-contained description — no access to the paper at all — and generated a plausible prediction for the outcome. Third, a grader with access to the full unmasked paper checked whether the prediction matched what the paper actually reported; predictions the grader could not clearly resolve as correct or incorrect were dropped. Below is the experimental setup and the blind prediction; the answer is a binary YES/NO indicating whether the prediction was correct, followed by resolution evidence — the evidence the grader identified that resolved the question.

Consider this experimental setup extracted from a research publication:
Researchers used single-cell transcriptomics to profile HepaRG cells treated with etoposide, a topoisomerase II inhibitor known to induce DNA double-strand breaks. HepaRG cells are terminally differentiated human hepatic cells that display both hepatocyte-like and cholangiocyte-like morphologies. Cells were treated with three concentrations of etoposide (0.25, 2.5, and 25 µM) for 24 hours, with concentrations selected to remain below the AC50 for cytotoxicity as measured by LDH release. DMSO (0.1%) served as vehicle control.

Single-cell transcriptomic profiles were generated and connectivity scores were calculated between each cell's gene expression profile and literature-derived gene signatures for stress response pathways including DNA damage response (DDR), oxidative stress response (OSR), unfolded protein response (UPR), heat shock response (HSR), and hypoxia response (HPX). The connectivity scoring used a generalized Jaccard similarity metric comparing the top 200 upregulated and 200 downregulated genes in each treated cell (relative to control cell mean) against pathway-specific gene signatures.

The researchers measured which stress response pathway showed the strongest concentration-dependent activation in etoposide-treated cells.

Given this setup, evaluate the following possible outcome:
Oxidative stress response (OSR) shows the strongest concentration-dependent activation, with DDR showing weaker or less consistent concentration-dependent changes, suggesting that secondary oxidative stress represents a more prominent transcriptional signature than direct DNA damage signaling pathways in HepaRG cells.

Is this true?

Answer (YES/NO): NO